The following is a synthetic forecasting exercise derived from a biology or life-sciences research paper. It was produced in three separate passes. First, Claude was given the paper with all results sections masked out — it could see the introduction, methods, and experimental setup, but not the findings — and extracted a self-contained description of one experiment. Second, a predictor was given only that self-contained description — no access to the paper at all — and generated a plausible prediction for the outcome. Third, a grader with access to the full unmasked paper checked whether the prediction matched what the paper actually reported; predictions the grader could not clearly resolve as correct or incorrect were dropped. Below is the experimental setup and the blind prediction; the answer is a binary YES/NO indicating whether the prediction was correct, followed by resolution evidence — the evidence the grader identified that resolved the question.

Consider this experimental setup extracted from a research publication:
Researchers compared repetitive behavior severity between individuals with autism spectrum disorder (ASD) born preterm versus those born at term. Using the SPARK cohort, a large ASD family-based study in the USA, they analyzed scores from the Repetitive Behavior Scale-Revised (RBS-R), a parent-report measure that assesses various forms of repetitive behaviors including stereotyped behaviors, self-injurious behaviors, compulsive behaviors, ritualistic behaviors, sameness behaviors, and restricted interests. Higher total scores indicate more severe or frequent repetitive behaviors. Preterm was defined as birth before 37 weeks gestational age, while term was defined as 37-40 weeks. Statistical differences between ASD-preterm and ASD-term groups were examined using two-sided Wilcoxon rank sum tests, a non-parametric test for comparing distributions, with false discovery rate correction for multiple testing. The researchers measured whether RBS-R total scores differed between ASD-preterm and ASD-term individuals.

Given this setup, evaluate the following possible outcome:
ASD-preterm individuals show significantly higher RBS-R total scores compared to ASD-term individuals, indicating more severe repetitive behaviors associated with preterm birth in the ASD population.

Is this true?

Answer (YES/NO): YES